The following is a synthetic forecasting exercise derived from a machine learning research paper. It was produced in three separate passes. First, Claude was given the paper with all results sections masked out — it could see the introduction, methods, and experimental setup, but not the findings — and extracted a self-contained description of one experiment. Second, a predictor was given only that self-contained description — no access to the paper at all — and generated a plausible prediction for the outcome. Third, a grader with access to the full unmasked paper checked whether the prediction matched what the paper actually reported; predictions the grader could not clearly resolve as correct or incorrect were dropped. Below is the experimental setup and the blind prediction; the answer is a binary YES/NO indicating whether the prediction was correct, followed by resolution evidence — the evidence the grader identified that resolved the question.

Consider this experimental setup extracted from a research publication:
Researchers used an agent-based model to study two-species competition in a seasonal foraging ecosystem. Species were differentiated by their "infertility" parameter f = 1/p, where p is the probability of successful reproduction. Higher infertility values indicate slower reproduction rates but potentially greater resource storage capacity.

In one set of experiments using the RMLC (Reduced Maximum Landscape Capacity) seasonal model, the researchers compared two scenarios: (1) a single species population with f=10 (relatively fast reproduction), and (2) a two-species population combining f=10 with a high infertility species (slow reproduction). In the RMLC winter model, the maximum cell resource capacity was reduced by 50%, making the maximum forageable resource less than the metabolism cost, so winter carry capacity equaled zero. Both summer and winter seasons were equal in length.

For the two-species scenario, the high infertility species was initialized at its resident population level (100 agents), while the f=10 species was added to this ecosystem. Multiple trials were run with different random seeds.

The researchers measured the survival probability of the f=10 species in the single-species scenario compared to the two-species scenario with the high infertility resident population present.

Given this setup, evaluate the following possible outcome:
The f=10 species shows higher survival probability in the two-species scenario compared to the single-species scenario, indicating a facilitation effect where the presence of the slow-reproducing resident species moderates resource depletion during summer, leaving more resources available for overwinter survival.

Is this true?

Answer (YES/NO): YES